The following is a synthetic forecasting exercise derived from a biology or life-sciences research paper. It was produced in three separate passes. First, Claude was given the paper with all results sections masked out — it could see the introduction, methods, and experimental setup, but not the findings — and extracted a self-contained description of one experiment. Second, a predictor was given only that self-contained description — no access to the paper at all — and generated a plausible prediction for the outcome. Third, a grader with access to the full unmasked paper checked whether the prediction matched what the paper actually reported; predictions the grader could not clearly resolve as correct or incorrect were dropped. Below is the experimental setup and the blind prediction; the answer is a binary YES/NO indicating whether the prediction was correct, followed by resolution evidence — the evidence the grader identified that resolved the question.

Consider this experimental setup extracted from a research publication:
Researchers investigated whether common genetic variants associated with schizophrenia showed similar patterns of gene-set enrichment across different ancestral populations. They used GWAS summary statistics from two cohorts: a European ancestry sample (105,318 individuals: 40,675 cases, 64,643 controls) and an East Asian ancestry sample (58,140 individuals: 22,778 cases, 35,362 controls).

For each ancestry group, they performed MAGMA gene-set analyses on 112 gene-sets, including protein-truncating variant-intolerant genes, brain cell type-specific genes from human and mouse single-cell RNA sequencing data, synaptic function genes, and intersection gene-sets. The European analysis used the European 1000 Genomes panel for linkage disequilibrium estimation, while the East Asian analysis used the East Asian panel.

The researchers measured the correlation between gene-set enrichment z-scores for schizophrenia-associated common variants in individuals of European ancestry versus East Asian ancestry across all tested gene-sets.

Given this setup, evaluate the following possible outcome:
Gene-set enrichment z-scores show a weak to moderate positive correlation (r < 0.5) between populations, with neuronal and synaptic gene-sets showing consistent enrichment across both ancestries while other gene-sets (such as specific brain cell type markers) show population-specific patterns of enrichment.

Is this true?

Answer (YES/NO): NO